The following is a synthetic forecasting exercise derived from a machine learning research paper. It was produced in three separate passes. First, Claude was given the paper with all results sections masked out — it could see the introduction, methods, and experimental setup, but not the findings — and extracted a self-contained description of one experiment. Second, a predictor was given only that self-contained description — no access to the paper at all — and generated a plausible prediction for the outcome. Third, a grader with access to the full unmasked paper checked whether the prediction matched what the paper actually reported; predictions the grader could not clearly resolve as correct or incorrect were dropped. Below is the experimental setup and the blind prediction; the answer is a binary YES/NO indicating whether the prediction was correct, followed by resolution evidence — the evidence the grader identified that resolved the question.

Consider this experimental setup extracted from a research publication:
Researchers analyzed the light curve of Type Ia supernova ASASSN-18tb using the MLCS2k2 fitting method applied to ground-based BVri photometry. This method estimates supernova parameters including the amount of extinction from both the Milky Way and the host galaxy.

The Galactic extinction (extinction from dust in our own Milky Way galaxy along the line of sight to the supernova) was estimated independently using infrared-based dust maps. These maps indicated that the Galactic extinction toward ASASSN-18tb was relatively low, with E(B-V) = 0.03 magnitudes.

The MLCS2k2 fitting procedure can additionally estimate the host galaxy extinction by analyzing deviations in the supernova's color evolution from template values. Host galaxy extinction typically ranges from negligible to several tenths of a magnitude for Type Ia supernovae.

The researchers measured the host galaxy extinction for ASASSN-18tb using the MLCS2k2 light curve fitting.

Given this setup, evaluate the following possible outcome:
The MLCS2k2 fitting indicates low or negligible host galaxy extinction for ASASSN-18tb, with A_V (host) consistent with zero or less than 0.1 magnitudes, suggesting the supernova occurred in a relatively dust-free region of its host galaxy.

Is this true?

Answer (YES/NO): YES